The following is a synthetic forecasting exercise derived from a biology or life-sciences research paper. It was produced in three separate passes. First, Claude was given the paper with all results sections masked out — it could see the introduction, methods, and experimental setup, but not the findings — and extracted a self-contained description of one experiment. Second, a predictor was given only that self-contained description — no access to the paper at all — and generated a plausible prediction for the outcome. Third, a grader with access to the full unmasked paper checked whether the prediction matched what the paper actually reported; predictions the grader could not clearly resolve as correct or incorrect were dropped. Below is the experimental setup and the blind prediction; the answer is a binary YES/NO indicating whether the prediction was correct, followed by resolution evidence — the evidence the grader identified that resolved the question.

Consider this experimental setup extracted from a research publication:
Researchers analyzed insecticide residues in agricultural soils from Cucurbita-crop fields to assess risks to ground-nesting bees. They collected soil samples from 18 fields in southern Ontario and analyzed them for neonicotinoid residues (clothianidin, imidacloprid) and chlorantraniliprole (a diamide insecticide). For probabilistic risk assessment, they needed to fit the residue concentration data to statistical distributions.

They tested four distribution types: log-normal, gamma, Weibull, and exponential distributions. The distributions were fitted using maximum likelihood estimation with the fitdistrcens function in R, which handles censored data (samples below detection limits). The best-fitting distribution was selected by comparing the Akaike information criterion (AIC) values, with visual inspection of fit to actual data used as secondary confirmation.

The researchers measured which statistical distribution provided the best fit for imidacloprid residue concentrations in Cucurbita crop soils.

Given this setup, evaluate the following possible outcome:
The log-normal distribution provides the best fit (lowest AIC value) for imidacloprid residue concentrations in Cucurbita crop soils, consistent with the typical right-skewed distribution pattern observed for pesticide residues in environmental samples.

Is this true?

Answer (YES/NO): YES